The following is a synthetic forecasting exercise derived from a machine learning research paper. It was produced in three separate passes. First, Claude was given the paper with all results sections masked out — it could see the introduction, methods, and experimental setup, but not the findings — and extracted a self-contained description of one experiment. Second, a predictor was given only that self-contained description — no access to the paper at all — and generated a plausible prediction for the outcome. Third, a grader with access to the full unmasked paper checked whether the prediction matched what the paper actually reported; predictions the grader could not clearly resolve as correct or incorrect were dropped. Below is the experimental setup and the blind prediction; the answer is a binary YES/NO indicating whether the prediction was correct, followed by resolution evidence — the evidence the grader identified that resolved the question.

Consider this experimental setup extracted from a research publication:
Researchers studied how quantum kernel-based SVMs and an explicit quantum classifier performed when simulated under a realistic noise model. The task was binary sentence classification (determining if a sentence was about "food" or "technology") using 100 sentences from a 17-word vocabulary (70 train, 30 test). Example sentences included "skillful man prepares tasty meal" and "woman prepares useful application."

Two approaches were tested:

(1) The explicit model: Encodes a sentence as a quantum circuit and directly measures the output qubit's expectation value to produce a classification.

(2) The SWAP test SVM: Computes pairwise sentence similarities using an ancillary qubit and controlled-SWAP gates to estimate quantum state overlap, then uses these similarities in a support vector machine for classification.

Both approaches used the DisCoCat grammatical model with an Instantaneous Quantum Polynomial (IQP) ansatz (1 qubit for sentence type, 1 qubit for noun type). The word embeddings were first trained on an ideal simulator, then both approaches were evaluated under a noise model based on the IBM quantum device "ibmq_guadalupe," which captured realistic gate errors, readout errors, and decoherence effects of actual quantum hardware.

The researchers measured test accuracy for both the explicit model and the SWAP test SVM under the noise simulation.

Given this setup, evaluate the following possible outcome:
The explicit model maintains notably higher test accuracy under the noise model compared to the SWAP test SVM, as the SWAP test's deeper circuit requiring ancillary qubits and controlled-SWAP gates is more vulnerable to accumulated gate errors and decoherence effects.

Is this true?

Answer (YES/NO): NO